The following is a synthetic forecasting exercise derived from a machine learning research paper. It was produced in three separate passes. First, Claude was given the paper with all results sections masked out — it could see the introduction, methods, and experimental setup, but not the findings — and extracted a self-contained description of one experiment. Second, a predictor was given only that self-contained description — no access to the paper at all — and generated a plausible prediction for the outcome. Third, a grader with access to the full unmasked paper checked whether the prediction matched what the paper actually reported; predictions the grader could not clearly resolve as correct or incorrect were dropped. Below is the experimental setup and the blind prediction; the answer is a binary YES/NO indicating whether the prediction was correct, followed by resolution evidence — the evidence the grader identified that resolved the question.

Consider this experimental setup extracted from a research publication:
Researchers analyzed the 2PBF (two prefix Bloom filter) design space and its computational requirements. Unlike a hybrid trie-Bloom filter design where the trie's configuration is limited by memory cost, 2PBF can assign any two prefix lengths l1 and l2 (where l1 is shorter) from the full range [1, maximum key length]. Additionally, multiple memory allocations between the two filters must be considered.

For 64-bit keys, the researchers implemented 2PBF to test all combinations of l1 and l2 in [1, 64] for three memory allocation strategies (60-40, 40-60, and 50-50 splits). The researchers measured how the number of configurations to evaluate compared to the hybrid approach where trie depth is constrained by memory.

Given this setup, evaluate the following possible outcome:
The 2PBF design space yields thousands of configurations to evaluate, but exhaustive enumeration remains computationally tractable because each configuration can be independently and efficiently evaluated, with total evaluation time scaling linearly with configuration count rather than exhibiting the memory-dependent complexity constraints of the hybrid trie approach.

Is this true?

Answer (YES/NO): NO